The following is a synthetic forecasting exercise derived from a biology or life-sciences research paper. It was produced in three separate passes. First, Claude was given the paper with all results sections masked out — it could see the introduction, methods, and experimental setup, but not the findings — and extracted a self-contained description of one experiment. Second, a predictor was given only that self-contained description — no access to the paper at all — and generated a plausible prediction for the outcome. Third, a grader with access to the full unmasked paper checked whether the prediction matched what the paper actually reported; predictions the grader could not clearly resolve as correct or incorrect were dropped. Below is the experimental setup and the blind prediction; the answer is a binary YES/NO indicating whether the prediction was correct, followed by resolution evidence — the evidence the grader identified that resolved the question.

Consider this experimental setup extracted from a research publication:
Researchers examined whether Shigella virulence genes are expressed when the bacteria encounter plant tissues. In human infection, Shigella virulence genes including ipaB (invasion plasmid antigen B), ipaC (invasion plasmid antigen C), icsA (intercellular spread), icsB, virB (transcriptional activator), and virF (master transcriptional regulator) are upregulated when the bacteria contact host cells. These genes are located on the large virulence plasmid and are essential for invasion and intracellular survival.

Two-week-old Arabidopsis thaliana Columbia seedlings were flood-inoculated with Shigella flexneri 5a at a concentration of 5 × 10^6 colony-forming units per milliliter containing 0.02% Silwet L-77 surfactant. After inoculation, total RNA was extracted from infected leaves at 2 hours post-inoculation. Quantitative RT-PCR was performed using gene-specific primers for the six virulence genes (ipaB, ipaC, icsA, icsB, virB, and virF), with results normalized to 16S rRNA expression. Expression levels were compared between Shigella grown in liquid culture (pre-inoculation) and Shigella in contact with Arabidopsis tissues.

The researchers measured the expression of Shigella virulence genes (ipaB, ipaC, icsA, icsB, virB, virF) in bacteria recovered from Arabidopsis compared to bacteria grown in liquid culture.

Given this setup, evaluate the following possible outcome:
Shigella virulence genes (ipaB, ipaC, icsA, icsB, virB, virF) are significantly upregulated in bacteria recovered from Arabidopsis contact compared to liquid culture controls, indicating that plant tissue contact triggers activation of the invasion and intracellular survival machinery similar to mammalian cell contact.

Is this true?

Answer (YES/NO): YES